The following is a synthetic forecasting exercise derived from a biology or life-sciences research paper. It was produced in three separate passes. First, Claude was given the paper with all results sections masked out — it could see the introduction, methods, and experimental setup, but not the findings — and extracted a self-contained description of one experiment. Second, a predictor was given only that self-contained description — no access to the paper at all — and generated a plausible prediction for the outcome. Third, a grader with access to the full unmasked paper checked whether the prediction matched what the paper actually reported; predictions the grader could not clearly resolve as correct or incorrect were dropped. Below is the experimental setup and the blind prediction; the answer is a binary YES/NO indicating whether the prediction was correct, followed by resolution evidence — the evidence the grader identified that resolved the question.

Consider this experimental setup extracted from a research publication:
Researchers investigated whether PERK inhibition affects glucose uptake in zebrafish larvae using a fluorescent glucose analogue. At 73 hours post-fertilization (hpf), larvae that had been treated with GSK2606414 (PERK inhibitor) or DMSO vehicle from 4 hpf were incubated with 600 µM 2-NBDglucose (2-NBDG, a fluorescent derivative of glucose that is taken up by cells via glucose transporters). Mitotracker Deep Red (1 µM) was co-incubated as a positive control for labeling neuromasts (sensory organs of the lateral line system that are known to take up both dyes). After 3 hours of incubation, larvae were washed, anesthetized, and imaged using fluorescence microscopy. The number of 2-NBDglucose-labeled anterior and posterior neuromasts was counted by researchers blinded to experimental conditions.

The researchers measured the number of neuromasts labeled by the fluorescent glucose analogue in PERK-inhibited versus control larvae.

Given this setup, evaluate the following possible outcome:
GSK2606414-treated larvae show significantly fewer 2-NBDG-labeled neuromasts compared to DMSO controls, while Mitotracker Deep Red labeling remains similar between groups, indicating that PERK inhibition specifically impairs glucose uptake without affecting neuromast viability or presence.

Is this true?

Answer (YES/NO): YES